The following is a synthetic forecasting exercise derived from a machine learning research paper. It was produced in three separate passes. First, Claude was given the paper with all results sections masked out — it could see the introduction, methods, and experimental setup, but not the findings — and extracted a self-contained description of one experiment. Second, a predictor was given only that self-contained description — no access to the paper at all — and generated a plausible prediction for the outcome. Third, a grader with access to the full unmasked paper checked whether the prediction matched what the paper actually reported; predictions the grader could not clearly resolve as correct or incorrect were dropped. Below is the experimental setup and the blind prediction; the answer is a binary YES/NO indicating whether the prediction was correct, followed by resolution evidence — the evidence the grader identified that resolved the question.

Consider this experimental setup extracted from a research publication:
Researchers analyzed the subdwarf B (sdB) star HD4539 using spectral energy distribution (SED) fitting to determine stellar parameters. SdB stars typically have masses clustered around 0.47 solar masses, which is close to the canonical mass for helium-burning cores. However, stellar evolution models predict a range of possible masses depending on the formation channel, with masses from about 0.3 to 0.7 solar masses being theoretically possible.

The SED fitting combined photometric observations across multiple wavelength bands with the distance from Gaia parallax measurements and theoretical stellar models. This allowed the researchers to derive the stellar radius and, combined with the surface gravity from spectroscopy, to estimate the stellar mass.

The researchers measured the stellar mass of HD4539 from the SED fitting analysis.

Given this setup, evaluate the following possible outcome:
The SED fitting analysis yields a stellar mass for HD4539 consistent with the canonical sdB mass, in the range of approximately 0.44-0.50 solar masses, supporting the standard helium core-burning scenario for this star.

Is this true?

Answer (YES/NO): NO